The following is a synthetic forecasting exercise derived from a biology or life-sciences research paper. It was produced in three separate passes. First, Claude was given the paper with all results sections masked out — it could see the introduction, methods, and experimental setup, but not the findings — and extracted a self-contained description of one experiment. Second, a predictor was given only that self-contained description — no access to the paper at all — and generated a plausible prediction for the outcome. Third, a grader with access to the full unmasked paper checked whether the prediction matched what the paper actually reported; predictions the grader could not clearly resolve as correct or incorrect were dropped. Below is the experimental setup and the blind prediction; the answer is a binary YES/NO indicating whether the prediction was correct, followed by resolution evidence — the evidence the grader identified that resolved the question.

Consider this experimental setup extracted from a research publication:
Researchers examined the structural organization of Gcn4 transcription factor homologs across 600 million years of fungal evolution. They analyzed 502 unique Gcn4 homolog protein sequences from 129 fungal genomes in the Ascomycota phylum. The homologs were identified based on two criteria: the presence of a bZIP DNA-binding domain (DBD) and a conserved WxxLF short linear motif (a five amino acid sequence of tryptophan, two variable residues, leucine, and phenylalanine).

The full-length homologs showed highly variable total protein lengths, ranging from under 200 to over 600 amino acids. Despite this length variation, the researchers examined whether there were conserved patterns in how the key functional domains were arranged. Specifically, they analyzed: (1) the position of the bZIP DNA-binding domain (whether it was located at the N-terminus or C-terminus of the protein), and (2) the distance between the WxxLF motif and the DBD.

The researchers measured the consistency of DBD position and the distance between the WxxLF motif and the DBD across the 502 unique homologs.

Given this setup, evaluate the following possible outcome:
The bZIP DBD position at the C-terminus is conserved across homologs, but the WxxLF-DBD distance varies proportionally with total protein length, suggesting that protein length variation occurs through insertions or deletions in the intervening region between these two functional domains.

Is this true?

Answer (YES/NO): NO